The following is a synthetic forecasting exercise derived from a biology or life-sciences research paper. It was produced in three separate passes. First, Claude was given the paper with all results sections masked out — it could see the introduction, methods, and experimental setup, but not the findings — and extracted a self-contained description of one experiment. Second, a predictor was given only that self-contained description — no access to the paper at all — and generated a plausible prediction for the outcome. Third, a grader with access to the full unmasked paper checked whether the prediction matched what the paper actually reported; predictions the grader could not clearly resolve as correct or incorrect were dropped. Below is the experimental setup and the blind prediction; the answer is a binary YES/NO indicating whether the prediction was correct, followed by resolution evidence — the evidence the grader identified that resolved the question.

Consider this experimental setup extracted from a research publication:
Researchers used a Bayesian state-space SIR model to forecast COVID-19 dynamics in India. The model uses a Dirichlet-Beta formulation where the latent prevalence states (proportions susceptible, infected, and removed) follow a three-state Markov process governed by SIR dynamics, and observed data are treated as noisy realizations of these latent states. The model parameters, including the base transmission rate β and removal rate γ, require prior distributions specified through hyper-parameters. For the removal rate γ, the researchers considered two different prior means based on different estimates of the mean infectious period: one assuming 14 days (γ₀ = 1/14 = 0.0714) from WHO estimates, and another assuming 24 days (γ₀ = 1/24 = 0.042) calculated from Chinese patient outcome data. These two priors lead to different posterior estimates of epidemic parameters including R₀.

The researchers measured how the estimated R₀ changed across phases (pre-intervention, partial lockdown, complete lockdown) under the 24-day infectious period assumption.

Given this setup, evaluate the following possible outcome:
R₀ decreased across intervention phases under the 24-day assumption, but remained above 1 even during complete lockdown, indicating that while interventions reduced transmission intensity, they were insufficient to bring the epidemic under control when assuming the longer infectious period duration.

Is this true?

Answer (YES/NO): YES